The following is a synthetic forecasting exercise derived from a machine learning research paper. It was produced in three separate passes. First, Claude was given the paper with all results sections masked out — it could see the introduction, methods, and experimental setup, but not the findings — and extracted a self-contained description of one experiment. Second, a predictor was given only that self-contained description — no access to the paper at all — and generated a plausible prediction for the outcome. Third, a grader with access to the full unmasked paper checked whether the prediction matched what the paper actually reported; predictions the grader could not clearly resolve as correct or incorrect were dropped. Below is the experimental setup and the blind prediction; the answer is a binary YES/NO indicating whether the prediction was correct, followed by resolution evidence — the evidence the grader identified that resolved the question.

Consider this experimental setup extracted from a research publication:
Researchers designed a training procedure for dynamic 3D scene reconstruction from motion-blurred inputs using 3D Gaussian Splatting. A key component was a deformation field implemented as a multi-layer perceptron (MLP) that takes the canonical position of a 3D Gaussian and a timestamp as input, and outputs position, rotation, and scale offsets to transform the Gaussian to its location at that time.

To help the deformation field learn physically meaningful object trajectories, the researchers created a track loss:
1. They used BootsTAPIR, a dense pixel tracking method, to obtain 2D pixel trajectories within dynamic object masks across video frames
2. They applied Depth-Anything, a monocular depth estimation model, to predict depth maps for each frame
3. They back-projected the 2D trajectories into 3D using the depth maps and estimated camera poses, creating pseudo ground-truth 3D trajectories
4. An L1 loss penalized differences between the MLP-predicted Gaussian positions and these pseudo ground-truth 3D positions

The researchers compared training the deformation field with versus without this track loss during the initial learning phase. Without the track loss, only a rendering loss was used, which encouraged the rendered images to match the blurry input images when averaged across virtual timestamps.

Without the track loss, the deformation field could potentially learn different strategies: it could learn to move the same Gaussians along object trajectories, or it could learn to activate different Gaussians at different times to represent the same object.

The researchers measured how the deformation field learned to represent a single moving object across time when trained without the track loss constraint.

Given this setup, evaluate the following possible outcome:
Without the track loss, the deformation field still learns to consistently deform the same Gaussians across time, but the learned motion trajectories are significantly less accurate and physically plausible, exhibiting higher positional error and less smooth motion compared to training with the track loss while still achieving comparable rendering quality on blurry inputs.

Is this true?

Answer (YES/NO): NO